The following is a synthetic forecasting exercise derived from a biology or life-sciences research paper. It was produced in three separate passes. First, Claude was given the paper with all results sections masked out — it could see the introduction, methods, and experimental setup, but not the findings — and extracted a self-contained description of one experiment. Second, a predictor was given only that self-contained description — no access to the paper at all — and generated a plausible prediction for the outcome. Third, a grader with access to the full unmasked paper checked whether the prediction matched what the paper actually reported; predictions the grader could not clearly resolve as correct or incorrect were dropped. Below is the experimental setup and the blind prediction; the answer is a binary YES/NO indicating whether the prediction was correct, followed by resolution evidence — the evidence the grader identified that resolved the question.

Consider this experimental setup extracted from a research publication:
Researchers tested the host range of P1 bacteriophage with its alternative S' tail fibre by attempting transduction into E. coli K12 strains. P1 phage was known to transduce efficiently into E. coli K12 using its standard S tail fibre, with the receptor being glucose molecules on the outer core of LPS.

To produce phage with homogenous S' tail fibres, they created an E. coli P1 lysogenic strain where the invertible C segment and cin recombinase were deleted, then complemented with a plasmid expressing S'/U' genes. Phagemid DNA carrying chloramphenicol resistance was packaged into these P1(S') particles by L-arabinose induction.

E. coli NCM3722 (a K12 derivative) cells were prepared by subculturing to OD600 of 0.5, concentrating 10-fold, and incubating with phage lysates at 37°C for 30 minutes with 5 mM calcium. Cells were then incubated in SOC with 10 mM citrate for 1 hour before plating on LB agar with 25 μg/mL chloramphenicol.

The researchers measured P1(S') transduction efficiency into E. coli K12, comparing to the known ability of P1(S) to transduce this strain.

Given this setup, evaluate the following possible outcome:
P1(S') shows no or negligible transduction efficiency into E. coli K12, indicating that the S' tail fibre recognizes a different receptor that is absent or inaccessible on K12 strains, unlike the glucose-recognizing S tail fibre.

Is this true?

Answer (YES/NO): YES